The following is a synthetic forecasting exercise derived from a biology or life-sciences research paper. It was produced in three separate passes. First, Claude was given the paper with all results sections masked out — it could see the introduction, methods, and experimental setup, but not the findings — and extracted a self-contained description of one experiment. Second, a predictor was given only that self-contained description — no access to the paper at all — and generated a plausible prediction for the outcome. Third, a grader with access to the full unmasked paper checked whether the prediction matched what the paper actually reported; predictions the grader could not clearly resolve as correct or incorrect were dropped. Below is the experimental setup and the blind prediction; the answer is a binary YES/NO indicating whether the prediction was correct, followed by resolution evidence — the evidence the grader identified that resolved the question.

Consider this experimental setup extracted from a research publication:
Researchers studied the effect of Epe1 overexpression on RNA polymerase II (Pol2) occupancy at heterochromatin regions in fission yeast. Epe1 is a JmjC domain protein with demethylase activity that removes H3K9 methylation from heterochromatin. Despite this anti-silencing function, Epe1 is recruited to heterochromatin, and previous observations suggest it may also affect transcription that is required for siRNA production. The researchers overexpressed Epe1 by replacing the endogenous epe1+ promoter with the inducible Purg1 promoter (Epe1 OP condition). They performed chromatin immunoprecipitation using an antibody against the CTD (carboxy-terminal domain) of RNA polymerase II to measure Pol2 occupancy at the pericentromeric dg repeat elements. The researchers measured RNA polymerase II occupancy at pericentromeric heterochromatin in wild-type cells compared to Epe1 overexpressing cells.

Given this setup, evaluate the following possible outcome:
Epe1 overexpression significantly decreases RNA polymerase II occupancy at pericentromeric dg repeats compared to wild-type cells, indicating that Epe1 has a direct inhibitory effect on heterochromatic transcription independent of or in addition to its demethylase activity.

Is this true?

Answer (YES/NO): NO